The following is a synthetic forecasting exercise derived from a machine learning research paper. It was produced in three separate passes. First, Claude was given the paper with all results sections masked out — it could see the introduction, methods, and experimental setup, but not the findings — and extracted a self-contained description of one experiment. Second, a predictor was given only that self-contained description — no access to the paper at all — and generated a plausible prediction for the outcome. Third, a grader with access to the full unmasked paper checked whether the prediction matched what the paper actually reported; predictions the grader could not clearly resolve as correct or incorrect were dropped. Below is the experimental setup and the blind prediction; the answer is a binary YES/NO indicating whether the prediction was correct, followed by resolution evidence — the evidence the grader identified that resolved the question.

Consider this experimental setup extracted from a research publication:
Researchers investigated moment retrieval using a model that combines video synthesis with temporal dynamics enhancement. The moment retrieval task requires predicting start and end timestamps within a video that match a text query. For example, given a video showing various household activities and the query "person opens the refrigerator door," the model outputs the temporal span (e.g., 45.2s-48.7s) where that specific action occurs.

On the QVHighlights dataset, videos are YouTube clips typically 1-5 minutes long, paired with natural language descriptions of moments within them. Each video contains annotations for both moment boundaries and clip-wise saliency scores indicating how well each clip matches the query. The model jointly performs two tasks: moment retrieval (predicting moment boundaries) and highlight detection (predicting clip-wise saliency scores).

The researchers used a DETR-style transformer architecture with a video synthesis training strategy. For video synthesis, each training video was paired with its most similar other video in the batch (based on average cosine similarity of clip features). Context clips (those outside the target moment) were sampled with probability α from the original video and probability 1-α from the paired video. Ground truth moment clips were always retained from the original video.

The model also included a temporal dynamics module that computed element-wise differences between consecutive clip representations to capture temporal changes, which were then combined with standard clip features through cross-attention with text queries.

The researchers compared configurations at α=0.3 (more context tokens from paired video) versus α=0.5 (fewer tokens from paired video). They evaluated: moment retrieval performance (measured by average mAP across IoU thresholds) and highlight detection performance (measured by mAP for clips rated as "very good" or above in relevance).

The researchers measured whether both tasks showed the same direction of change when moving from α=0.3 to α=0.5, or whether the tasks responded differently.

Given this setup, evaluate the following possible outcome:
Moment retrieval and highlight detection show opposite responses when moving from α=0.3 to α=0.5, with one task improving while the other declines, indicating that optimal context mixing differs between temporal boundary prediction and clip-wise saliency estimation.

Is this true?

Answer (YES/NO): YES